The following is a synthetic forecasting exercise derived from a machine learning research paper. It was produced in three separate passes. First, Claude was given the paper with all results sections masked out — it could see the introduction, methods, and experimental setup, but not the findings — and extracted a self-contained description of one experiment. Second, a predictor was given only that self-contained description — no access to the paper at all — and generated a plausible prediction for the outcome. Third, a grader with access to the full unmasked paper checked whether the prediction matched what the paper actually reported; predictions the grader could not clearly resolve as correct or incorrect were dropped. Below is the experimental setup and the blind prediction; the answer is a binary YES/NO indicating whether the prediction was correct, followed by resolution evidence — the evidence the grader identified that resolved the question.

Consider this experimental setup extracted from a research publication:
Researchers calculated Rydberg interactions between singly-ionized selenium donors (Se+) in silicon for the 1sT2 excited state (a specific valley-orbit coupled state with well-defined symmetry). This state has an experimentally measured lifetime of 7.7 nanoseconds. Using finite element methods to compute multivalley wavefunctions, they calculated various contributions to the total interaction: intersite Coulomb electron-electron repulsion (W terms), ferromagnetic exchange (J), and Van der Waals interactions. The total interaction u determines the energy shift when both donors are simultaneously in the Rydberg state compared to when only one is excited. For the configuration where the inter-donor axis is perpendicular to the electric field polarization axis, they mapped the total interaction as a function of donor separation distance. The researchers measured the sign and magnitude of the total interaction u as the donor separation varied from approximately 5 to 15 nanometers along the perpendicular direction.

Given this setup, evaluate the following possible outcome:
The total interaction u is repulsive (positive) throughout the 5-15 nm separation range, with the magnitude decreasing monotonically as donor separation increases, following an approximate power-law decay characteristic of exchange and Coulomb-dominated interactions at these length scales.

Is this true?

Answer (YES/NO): NO